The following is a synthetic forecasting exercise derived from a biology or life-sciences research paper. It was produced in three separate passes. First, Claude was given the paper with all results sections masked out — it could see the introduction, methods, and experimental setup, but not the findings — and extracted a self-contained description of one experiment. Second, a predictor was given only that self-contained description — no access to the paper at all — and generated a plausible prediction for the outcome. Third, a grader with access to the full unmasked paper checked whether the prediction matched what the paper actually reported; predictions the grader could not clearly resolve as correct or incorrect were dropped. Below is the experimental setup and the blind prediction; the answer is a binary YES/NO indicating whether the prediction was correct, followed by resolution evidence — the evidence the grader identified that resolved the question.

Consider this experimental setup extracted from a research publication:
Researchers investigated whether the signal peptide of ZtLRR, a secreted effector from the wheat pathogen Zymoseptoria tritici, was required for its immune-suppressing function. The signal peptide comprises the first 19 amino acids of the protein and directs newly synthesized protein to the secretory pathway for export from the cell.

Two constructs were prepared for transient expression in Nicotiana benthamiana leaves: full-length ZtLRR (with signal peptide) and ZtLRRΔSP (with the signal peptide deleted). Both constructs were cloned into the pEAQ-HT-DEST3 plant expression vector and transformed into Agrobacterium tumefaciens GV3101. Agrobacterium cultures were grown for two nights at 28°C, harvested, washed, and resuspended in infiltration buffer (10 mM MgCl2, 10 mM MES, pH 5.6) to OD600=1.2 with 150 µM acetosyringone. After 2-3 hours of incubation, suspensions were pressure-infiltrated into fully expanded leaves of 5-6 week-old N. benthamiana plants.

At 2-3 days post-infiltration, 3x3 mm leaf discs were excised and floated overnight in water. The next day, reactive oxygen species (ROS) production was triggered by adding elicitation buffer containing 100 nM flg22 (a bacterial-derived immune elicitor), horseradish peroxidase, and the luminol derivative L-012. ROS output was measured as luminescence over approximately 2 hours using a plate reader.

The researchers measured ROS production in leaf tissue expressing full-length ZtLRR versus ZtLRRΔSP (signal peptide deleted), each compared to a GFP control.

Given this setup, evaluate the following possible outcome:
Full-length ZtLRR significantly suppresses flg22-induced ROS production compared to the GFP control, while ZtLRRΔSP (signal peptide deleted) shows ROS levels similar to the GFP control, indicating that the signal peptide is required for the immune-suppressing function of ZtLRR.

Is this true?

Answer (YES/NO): YES